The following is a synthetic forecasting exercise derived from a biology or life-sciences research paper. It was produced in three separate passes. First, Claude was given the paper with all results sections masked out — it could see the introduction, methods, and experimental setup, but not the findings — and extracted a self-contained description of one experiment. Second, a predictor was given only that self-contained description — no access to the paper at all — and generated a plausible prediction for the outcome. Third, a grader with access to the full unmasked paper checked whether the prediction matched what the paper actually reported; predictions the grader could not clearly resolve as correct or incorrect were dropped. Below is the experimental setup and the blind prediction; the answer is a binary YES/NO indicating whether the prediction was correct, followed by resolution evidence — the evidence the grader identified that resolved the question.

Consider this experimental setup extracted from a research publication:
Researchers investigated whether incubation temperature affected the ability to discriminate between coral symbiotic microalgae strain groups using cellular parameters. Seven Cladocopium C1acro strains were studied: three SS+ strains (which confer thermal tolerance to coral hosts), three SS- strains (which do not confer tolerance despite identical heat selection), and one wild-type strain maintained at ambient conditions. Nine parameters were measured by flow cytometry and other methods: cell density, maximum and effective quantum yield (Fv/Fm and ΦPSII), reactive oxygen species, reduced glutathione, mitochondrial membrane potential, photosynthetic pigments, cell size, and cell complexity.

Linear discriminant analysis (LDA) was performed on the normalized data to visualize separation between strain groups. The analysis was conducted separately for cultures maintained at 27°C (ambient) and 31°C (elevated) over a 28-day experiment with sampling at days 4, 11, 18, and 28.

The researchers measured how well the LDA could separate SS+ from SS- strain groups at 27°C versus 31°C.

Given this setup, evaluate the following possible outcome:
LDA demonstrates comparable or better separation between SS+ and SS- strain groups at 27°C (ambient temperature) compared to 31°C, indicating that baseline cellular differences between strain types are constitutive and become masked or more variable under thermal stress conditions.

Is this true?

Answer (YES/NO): YES